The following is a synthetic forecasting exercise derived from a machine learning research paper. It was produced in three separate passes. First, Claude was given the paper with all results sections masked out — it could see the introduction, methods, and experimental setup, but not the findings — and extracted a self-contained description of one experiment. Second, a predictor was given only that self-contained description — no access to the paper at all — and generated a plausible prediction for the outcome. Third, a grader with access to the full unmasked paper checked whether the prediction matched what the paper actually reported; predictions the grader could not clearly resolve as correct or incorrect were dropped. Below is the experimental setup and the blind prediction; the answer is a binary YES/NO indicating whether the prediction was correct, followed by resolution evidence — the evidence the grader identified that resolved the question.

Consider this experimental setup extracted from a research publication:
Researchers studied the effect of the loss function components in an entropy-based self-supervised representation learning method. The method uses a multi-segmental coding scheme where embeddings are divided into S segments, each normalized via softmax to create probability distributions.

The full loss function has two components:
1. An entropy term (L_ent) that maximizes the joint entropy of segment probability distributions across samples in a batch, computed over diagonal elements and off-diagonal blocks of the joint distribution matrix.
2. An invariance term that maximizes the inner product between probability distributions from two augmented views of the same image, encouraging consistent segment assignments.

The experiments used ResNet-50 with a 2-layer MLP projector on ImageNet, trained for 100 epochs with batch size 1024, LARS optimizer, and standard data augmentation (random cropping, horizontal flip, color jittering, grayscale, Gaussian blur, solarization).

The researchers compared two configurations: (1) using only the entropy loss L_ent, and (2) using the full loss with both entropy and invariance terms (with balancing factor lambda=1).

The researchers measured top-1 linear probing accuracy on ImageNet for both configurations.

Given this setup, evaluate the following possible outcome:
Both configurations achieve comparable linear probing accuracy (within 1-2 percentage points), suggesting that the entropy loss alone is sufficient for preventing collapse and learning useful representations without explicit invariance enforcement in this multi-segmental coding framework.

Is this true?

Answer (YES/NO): NO